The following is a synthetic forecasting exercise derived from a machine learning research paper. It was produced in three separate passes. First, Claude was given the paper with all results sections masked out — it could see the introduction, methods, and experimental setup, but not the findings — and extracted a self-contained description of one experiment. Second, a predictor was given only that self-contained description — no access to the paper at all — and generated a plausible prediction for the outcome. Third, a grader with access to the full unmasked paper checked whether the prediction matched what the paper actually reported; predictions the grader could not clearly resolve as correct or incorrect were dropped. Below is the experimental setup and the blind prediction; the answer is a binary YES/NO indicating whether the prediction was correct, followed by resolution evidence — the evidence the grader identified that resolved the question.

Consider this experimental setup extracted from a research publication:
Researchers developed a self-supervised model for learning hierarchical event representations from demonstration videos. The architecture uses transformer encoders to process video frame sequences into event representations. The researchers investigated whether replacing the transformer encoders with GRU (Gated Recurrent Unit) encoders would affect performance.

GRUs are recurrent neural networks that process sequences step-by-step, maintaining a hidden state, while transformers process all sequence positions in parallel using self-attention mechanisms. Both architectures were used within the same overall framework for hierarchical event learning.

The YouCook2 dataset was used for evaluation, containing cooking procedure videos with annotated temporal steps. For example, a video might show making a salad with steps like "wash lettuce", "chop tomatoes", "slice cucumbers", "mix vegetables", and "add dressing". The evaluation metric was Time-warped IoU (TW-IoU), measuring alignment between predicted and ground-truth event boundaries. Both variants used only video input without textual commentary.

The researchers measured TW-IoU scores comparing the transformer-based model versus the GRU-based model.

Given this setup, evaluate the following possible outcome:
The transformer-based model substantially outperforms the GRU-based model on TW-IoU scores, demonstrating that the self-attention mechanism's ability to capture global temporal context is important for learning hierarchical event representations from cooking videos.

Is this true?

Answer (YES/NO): NO